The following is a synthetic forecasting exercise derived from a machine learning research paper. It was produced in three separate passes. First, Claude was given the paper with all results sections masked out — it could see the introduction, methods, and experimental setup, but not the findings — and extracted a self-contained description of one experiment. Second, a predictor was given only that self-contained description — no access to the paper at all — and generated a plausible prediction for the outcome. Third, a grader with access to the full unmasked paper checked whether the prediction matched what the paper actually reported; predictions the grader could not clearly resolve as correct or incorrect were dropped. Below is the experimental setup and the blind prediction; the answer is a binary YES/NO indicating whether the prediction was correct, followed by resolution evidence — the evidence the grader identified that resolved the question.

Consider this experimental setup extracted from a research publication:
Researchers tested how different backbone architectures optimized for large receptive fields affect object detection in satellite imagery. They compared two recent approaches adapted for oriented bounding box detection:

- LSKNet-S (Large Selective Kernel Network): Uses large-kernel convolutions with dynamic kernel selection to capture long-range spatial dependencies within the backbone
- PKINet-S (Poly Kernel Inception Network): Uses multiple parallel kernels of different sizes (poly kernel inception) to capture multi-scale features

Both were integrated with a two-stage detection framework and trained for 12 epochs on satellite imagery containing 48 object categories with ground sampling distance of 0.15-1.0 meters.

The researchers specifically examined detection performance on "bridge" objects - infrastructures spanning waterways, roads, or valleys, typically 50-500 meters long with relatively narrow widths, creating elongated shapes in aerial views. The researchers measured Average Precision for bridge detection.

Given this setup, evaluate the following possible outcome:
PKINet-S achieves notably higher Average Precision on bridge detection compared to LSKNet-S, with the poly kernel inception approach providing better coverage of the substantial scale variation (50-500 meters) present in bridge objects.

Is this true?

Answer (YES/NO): NO